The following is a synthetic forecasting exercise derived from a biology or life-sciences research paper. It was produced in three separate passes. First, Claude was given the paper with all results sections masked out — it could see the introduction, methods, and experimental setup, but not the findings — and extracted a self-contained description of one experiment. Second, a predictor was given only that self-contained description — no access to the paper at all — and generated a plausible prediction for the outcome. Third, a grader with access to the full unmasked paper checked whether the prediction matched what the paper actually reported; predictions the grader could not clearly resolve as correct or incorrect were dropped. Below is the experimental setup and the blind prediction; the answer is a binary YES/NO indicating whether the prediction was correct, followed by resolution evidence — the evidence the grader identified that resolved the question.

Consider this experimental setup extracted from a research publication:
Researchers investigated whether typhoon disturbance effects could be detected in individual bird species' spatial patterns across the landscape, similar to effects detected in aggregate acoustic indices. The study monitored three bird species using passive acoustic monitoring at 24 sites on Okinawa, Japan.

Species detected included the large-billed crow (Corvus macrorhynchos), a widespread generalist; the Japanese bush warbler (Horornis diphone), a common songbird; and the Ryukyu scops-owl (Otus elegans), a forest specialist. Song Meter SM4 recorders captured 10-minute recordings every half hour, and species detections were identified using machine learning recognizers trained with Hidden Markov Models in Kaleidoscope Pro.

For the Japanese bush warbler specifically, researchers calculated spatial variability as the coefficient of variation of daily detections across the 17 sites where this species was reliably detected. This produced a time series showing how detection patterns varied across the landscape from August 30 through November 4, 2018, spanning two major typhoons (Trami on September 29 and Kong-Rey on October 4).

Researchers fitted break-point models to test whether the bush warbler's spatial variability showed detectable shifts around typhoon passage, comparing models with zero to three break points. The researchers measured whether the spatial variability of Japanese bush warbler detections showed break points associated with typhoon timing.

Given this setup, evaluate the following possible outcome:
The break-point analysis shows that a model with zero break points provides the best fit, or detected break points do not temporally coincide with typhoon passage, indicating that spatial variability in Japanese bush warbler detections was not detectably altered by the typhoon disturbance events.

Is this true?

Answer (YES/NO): NO